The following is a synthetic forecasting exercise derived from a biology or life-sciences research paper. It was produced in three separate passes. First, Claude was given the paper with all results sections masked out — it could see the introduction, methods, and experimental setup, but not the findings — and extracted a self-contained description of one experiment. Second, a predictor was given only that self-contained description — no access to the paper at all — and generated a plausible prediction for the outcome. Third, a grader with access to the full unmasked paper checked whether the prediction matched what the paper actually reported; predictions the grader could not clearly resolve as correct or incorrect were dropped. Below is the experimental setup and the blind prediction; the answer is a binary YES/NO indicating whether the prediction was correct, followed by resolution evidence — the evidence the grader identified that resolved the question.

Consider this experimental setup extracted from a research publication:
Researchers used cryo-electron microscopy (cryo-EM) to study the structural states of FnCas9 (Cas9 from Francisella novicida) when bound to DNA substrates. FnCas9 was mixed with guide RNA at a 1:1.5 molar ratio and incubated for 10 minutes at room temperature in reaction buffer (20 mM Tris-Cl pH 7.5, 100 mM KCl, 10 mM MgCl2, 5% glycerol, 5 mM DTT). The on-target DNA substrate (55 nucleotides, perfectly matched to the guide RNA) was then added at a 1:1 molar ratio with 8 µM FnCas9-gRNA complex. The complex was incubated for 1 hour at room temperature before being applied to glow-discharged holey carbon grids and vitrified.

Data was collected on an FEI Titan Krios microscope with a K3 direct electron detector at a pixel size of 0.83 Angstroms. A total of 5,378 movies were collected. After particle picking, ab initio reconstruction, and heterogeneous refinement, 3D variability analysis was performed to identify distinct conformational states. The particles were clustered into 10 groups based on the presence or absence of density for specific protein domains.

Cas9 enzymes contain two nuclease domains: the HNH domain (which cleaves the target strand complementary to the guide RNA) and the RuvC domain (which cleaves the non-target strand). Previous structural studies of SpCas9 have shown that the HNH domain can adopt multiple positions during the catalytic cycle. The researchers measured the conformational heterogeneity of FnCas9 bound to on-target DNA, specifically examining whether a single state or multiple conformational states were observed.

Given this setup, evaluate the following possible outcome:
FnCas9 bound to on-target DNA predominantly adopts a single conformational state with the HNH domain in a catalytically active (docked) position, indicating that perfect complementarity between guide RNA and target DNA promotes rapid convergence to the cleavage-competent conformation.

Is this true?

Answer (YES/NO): NO